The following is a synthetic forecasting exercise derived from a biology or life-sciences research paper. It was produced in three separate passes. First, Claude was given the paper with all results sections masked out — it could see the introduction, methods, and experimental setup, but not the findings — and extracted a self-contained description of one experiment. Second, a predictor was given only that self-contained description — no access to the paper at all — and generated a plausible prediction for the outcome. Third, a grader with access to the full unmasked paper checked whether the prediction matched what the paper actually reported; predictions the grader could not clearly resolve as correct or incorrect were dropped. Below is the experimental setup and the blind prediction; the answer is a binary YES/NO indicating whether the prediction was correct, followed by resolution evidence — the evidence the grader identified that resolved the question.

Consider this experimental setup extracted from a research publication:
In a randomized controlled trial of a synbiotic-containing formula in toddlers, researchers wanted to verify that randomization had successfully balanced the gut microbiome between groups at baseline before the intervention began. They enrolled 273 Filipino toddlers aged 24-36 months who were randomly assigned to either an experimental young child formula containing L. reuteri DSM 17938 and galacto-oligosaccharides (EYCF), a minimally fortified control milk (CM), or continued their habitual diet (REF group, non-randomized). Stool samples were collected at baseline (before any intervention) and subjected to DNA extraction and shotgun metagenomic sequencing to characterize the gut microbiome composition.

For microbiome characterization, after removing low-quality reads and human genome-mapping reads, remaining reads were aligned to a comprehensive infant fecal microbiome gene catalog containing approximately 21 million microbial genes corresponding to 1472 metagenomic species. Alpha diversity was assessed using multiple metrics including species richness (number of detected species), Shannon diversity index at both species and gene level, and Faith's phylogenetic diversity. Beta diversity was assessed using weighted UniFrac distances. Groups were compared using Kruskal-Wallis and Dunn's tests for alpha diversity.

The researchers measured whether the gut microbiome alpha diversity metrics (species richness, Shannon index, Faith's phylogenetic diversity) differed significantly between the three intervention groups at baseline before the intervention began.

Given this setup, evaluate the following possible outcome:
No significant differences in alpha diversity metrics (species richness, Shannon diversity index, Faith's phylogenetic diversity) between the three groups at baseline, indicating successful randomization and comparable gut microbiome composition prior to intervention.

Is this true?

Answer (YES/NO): YES